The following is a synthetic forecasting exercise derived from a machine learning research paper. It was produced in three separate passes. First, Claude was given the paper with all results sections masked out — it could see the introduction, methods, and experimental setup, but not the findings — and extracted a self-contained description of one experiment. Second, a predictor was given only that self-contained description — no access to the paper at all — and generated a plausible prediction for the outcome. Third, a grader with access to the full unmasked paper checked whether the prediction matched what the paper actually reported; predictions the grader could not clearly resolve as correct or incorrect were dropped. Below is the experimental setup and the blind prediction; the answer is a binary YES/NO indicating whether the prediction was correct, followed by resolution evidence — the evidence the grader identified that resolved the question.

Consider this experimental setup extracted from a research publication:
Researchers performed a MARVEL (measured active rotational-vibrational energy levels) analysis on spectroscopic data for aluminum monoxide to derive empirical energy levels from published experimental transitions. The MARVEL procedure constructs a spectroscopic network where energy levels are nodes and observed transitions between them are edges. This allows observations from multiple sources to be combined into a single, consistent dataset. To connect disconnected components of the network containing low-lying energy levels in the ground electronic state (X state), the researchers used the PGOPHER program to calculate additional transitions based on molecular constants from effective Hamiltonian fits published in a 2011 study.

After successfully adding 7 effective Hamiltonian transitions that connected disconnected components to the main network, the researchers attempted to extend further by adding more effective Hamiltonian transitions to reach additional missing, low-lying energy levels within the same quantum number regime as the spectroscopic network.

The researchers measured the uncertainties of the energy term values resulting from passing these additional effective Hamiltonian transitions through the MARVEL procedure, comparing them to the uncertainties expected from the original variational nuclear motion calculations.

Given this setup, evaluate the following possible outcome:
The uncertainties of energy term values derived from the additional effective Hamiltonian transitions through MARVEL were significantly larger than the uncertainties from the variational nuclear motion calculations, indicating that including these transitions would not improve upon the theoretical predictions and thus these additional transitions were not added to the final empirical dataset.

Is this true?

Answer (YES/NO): YES